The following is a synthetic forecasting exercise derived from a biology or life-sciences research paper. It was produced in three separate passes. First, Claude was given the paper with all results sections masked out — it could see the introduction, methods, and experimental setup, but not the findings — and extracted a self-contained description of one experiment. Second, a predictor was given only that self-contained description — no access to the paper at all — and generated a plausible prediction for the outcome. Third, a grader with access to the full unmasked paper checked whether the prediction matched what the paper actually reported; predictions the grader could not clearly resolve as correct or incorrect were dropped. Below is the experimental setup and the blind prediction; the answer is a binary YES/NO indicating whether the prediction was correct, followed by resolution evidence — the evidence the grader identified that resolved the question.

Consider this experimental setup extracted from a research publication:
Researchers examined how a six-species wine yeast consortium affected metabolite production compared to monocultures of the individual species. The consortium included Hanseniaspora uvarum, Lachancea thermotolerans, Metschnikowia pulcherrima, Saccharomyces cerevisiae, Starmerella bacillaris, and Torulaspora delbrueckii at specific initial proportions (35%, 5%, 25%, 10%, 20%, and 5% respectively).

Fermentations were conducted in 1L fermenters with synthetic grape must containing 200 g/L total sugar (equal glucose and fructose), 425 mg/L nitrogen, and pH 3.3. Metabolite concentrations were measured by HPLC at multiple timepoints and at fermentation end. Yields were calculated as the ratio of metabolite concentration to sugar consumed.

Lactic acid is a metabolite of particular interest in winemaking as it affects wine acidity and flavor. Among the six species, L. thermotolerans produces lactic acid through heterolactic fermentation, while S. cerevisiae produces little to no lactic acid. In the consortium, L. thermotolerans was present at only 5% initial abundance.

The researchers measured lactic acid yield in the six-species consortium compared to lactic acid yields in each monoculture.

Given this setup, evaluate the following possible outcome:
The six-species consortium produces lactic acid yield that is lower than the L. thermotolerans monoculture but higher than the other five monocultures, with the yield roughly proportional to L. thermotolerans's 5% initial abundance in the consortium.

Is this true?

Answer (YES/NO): NO